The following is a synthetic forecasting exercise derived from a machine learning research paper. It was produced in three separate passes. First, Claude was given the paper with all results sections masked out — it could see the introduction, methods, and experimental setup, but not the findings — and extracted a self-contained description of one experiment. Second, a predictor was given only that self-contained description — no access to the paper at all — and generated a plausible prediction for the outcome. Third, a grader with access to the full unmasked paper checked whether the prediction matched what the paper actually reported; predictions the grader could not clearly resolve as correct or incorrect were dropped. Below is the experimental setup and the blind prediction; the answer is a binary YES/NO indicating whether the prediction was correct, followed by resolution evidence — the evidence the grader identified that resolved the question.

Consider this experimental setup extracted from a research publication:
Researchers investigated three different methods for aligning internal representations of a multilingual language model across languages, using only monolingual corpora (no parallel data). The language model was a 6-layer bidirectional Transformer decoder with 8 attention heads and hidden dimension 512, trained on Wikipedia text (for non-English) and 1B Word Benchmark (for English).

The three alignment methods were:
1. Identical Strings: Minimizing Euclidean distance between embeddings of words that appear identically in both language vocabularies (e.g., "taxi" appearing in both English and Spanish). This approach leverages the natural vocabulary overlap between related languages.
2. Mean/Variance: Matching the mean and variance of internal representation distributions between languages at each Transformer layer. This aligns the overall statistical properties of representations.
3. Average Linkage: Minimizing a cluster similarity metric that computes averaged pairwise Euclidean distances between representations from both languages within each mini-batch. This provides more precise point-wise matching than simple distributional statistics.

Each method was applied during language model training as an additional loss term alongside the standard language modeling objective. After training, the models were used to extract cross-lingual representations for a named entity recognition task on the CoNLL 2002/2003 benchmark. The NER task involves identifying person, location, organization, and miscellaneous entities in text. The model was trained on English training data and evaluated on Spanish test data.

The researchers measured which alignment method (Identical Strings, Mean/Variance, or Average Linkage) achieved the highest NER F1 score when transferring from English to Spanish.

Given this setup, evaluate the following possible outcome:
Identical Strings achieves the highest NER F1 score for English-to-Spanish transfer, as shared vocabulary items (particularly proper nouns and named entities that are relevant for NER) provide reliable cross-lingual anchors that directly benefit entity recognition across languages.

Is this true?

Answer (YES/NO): NO